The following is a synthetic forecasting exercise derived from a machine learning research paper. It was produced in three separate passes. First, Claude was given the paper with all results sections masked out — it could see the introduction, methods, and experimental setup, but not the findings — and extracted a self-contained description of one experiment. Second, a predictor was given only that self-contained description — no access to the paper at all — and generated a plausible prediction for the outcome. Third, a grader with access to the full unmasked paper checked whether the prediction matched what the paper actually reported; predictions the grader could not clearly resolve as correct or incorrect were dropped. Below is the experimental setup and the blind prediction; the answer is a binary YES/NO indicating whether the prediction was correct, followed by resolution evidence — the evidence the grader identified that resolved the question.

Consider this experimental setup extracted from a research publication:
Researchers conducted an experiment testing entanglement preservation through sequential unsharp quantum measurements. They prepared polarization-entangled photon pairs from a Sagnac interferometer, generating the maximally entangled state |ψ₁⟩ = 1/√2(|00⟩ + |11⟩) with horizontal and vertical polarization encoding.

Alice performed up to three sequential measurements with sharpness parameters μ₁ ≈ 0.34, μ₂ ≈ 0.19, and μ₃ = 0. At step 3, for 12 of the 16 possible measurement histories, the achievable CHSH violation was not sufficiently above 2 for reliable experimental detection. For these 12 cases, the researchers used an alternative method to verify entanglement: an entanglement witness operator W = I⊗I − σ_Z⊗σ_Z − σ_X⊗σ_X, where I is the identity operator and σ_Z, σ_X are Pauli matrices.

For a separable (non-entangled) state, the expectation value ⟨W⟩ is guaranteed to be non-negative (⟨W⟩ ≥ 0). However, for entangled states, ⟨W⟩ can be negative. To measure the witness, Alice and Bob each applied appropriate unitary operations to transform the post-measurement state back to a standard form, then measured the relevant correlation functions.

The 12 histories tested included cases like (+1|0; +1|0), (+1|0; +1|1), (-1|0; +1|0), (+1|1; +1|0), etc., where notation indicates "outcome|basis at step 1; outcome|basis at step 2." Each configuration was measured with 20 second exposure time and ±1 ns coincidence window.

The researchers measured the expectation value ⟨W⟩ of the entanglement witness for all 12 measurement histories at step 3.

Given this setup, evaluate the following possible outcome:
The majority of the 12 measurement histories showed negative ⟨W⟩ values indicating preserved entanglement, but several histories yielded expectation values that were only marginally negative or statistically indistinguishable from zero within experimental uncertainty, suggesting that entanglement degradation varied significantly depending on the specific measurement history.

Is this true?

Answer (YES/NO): NO